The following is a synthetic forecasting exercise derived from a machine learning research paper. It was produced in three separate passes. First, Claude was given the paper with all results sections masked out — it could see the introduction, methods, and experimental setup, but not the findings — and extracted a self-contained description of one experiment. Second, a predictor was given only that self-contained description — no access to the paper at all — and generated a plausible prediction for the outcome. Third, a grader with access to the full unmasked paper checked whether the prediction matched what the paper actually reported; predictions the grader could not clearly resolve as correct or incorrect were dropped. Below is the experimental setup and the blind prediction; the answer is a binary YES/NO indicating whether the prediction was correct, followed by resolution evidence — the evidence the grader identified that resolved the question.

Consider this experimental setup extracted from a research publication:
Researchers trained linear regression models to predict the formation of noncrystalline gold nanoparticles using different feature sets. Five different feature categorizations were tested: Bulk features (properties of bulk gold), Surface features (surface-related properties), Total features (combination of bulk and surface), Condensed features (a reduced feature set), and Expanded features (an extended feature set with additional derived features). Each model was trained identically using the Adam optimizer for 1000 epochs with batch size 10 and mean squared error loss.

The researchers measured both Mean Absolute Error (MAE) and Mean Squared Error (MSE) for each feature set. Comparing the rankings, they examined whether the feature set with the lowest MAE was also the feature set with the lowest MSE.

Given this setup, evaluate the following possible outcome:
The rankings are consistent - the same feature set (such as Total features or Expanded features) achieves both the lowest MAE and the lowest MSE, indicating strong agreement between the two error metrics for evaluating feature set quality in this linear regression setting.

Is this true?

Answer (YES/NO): NO